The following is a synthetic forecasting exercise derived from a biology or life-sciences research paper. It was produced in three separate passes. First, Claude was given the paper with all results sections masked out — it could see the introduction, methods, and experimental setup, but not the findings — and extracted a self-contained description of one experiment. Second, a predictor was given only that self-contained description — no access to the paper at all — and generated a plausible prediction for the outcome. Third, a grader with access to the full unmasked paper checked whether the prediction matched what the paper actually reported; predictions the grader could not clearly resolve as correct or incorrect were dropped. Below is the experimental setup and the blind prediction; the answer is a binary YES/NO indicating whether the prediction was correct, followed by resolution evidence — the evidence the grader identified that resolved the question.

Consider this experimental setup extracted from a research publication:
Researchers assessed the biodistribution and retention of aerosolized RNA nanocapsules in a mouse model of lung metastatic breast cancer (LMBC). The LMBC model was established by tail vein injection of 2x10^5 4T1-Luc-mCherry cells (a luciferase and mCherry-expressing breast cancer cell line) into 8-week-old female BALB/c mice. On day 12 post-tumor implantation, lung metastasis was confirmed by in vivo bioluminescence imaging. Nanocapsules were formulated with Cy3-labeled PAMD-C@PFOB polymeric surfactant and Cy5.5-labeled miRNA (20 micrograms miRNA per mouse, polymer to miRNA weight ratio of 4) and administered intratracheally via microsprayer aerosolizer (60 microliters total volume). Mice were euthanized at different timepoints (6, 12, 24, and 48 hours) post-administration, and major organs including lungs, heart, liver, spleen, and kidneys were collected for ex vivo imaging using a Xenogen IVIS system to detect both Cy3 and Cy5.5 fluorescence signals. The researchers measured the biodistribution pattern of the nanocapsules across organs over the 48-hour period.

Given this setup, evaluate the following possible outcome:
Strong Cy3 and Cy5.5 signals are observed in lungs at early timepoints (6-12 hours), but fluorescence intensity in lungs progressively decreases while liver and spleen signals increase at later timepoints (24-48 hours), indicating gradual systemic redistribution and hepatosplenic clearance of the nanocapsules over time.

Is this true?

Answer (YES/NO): NO